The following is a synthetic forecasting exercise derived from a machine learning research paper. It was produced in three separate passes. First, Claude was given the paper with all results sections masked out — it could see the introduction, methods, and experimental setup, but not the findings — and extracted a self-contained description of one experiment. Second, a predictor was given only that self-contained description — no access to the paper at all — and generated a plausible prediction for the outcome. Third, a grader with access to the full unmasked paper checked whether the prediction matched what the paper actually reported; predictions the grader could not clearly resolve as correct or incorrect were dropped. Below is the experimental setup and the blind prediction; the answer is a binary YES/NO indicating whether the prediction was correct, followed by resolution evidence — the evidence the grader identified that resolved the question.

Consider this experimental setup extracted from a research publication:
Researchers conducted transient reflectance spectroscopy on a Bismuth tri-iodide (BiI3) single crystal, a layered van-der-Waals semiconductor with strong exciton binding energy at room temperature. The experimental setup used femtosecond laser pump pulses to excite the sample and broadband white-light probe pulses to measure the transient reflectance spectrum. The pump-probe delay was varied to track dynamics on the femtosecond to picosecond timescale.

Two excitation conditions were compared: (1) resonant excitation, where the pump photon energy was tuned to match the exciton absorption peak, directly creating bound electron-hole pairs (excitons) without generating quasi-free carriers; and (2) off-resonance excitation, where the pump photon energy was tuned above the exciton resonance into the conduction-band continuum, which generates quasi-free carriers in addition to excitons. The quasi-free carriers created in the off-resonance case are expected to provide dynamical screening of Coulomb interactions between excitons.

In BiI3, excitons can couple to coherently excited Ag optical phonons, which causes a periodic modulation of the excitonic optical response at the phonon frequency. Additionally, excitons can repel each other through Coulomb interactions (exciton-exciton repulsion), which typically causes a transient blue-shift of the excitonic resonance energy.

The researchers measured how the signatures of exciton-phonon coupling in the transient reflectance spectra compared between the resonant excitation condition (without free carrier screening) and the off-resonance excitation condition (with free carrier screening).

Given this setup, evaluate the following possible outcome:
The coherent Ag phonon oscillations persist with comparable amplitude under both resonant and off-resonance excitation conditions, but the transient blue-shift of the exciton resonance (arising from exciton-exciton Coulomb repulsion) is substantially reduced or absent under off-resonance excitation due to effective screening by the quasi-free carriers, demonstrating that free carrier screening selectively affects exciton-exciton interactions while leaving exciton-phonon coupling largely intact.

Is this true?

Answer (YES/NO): NO